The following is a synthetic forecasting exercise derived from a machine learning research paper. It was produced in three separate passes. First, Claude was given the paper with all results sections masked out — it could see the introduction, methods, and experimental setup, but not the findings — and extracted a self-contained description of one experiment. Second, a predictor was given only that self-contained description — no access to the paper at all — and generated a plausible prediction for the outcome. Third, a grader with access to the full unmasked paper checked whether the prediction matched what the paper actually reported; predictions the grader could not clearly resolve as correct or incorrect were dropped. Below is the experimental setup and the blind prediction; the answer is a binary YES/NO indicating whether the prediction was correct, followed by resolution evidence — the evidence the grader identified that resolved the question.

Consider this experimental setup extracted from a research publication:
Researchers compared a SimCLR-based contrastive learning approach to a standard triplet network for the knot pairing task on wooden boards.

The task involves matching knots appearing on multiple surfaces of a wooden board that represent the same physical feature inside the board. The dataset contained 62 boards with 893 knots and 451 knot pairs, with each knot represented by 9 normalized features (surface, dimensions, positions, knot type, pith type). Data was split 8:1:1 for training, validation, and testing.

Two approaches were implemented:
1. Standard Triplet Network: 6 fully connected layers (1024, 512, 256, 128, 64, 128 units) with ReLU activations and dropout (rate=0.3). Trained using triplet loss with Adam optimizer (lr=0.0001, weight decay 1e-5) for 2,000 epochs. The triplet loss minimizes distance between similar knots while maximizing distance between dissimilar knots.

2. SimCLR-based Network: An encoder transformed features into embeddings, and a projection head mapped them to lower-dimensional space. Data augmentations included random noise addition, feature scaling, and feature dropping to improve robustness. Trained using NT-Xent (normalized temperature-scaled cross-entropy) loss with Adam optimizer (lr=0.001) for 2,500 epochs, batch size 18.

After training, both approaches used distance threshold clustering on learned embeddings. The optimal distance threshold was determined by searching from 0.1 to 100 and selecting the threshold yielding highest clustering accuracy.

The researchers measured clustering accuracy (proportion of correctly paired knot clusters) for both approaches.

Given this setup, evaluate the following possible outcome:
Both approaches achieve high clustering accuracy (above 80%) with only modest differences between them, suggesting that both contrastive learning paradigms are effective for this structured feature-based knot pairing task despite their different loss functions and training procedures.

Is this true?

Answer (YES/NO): NO